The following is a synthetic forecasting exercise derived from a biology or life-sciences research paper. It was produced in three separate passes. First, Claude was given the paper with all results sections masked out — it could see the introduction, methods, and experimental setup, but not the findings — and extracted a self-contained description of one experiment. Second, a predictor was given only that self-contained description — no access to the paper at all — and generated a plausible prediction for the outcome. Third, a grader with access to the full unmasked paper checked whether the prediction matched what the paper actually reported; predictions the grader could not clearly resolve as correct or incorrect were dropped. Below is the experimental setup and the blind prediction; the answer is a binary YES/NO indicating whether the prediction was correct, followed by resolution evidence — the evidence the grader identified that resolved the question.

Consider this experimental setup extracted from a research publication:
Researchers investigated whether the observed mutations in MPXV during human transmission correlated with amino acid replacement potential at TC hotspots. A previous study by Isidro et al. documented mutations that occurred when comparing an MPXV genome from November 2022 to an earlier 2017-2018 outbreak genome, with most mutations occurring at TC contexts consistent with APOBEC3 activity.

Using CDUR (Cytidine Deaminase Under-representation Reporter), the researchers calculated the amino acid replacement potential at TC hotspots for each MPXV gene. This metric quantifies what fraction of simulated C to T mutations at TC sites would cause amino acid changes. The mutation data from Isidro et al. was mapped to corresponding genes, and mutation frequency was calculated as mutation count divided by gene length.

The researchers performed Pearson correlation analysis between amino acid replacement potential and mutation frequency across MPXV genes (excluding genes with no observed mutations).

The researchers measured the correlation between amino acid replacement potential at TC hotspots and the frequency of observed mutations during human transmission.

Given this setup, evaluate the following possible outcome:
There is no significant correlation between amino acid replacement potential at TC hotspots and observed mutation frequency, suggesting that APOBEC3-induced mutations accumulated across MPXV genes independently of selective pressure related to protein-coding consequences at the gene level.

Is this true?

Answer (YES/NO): YES